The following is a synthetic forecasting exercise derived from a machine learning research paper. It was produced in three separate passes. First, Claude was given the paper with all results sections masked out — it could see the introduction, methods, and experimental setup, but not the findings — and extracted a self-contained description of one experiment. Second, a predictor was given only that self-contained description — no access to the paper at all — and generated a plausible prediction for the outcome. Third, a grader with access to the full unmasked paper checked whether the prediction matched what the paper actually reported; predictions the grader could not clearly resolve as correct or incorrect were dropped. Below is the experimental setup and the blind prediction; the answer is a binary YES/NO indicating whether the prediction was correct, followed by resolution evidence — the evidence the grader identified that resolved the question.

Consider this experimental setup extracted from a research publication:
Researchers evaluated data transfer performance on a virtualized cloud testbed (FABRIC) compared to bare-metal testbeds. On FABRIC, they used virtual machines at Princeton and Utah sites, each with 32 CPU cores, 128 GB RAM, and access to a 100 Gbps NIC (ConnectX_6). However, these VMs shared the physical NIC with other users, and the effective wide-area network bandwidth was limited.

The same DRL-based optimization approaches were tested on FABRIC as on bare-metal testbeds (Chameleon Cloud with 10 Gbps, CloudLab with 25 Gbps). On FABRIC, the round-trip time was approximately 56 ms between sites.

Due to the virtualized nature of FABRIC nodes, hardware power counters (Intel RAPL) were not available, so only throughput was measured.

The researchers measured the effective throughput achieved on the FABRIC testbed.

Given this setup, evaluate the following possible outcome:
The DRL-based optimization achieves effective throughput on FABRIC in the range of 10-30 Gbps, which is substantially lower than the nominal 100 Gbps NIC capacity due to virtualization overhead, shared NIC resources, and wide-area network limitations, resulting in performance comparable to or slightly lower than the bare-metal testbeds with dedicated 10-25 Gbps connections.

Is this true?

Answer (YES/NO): YES